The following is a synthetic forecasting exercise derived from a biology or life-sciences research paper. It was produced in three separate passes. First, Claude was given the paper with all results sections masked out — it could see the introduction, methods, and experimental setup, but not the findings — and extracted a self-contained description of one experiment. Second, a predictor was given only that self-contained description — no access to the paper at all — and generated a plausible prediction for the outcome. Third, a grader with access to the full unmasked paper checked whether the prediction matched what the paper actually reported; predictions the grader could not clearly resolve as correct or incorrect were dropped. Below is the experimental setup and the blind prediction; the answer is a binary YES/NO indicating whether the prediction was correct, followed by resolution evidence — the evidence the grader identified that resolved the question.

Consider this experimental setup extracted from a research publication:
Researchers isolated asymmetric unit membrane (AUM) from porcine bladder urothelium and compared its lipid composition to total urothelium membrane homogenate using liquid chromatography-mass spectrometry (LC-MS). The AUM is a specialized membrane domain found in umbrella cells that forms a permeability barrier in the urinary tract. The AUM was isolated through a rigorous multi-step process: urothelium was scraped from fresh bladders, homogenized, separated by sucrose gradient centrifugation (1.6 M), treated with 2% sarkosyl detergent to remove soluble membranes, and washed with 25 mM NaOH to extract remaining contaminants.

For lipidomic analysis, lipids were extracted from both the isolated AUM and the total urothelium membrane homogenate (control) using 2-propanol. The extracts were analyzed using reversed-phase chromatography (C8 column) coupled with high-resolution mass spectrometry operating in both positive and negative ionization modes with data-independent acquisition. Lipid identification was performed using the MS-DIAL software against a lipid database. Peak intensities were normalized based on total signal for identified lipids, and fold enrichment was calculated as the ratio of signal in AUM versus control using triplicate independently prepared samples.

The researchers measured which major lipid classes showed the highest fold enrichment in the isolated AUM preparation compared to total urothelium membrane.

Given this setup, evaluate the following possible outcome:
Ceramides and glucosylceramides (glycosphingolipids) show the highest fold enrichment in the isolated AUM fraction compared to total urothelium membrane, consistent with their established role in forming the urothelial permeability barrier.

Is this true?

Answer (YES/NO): YES